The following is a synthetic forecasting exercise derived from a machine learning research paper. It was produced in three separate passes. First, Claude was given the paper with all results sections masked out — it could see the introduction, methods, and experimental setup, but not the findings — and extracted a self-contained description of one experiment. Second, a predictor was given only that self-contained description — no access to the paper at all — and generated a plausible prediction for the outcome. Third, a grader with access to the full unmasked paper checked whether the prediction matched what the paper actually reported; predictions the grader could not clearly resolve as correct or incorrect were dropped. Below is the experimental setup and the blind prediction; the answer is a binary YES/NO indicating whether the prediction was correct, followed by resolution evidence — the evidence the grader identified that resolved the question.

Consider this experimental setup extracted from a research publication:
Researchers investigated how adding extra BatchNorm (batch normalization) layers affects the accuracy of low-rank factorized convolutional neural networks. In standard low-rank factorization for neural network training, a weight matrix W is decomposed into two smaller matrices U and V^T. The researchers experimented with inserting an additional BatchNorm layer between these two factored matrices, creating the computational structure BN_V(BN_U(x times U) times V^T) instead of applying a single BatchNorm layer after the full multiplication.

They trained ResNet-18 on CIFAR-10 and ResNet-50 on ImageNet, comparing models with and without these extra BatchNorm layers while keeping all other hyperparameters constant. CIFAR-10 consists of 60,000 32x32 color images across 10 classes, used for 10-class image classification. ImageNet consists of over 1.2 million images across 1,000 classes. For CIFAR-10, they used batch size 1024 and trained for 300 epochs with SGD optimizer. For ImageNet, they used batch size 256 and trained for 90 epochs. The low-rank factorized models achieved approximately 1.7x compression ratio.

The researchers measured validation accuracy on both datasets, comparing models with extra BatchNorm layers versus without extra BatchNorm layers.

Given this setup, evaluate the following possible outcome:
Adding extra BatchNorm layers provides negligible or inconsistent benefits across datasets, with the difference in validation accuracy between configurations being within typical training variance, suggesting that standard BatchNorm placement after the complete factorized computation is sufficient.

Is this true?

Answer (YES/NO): NO